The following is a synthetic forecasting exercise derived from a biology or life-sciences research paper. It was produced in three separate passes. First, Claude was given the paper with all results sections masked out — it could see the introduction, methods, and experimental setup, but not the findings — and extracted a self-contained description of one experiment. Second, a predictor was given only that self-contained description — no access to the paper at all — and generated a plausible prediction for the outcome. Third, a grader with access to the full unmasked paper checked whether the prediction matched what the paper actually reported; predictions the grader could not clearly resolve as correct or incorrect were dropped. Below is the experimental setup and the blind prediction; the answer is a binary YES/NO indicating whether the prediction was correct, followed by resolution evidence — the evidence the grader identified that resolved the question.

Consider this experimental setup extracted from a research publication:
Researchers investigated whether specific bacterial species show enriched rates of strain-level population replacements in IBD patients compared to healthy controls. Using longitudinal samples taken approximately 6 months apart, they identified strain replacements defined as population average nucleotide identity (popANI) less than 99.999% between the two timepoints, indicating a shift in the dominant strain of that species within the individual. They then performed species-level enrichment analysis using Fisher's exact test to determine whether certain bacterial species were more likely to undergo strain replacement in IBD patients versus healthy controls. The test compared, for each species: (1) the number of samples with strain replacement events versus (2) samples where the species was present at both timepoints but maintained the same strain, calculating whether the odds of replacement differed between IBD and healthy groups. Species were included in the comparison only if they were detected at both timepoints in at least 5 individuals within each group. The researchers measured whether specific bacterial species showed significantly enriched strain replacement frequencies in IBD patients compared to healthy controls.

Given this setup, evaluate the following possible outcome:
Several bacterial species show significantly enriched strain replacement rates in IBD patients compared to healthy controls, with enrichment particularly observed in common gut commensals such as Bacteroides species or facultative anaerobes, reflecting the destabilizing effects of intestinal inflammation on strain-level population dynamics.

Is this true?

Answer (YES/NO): YES